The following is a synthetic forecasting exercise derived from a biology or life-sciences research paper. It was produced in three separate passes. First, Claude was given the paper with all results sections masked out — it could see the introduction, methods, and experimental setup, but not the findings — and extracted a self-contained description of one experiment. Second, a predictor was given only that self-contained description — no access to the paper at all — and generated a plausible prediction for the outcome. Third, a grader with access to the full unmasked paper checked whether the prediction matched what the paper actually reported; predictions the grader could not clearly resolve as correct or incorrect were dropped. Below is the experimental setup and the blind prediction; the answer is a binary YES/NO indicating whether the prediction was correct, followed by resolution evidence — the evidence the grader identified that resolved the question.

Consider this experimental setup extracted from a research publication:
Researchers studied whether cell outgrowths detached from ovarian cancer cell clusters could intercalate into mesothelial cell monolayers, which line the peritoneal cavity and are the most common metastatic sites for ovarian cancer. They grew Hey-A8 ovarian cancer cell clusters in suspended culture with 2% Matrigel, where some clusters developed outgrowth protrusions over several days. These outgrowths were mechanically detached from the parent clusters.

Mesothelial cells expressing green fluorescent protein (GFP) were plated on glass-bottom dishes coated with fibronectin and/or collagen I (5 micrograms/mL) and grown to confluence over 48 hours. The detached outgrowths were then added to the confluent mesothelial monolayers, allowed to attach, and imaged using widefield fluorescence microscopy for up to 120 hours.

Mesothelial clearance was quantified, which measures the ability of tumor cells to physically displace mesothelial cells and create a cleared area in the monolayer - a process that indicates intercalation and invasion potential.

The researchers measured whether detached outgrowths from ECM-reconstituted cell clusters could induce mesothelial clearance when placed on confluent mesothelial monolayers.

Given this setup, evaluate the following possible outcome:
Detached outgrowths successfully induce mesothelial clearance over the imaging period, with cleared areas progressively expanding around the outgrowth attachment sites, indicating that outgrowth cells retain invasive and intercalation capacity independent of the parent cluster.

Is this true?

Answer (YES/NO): YES